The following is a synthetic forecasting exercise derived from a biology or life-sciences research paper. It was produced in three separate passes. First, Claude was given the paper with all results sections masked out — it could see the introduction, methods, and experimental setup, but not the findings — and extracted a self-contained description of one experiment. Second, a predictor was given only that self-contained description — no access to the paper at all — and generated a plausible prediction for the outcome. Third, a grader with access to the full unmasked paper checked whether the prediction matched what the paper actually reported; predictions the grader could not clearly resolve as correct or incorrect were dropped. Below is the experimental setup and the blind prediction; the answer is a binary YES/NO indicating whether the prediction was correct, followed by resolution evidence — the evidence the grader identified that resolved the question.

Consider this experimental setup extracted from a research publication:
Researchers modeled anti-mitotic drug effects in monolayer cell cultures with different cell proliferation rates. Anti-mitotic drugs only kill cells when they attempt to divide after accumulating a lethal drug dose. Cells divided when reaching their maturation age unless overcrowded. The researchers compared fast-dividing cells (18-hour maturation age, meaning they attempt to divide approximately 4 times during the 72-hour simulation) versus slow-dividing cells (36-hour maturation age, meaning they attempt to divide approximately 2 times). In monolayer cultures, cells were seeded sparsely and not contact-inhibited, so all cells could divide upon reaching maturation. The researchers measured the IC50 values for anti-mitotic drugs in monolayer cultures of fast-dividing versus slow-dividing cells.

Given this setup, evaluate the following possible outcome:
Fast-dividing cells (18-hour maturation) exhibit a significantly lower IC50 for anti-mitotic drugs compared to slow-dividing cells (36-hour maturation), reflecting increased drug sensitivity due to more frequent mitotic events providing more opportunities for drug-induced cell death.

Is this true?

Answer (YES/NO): NO